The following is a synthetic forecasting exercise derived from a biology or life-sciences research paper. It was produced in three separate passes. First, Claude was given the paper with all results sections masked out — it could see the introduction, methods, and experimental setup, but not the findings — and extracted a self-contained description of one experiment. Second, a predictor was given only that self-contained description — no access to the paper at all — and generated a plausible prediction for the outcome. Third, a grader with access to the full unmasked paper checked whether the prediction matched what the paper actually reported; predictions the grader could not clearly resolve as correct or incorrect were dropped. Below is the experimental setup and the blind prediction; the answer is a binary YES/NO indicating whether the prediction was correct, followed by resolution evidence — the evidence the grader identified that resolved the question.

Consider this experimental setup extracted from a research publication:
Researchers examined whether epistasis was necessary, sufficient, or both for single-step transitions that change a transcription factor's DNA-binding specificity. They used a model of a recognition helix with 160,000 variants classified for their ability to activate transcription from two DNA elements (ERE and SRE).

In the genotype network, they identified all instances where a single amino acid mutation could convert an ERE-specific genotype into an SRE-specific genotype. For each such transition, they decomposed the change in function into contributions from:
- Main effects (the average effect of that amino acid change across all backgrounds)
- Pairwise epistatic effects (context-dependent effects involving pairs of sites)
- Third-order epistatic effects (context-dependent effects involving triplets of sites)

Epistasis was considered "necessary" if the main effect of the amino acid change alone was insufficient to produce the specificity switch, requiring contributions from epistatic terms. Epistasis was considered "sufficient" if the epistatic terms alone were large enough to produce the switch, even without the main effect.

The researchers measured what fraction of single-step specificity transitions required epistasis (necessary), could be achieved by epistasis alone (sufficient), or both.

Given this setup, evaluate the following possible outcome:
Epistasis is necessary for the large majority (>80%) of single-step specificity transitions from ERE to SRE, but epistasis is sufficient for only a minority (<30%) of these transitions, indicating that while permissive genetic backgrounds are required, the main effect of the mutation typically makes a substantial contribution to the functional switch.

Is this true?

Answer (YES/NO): NO